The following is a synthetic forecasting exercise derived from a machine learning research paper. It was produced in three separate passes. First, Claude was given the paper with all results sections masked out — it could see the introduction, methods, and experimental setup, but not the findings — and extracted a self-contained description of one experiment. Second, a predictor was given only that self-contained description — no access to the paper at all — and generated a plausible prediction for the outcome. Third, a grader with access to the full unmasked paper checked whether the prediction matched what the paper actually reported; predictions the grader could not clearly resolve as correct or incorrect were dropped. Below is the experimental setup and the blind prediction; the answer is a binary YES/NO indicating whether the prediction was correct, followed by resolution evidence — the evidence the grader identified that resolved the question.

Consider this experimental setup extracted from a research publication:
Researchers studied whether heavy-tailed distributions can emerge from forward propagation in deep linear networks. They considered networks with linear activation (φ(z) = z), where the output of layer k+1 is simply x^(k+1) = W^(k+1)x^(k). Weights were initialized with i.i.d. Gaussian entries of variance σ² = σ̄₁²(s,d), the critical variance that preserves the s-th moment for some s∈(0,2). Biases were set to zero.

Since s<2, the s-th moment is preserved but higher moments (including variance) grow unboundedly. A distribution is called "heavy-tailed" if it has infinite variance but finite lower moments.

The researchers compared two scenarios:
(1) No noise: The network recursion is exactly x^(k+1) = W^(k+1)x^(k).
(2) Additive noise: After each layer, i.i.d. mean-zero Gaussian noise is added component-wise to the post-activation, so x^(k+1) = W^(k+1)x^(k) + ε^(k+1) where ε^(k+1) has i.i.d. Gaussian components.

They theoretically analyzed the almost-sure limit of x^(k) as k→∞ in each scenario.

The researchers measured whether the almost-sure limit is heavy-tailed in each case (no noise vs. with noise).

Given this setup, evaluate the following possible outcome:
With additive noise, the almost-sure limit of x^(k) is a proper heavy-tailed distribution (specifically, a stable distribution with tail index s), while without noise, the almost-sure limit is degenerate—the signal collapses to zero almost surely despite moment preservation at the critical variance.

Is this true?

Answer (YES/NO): NO